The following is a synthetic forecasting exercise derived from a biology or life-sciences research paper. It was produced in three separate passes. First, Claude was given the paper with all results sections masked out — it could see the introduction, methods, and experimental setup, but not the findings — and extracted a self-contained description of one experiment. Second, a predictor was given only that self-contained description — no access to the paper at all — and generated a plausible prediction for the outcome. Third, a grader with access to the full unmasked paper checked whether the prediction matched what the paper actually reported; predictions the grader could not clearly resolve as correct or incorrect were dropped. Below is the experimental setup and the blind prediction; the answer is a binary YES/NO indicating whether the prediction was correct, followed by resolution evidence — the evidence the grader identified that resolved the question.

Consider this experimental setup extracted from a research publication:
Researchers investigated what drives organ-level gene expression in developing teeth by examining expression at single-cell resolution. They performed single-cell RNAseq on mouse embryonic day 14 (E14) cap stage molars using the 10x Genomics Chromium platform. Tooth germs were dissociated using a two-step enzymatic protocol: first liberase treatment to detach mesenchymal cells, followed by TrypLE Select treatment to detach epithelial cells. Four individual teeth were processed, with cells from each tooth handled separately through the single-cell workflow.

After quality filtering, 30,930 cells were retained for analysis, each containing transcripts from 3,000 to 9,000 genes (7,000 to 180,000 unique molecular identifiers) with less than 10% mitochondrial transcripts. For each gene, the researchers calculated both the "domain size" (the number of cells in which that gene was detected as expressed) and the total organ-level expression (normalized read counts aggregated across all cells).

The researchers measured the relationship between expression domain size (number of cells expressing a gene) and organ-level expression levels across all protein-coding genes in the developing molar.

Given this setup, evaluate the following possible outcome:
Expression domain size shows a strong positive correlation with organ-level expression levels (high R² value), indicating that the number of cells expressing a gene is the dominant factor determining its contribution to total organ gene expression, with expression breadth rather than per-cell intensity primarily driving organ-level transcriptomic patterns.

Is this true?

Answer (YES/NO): YES